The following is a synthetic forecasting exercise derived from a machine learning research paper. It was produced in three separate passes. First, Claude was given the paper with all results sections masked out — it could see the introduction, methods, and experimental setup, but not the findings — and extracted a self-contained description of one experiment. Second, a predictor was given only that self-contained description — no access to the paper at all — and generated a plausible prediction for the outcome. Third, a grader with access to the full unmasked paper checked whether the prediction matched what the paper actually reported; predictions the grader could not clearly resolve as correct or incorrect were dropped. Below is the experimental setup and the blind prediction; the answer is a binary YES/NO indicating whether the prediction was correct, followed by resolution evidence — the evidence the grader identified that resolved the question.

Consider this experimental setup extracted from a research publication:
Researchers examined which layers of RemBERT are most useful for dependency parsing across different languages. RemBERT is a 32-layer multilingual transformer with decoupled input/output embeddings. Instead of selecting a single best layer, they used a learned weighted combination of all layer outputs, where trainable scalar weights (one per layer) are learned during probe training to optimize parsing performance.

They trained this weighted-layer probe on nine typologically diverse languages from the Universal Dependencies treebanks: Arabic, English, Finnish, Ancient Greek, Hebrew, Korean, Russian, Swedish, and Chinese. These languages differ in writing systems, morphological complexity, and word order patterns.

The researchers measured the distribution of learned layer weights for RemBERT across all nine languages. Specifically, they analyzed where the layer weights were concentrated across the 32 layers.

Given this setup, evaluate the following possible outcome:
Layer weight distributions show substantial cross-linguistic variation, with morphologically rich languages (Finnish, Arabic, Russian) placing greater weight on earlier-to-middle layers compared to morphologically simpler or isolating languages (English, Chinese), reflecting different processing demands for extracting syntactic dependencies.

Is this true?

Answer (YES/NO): NO